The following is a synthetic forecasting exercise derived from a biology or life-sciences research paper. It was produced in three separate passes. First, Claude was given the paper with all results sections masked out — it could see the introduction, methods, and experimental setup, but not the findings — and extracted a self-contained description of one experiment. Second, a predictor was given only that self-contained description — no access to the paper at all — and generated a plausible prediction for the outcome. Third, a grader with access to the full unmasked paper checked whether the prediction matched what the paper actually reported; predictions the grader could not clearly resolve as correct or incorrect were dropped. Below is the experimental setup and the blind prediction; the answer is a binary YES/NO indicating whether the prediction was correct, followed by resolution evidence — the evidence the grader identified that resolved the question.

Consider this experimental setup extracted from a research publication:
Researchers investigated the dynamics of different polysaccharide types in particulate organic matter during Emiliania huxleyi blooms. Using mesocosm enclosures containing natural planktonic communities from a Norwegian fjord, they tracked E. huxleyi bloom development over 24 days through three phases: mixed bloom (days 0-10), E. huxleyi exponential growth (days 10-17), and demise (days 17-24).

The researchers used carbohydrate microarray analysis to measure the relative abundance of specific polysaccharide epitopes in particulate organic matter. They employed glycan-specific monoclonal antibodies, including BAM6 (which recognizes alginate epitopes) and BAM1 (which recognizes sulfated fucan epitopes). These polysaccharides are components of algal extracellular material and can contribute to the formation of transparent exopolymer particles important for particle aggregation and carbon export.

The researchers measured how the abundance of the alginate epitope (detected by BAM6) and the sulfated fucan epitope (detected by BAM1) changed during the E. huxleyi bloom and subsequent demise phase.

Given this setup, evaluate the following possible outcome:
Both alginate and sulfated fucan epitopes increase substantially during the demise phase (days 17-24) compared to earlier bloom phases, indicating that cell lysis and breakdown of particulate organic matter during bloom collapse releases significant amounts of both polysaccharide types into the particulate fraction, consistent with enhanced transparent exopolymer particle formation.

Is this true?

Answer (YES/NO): NO